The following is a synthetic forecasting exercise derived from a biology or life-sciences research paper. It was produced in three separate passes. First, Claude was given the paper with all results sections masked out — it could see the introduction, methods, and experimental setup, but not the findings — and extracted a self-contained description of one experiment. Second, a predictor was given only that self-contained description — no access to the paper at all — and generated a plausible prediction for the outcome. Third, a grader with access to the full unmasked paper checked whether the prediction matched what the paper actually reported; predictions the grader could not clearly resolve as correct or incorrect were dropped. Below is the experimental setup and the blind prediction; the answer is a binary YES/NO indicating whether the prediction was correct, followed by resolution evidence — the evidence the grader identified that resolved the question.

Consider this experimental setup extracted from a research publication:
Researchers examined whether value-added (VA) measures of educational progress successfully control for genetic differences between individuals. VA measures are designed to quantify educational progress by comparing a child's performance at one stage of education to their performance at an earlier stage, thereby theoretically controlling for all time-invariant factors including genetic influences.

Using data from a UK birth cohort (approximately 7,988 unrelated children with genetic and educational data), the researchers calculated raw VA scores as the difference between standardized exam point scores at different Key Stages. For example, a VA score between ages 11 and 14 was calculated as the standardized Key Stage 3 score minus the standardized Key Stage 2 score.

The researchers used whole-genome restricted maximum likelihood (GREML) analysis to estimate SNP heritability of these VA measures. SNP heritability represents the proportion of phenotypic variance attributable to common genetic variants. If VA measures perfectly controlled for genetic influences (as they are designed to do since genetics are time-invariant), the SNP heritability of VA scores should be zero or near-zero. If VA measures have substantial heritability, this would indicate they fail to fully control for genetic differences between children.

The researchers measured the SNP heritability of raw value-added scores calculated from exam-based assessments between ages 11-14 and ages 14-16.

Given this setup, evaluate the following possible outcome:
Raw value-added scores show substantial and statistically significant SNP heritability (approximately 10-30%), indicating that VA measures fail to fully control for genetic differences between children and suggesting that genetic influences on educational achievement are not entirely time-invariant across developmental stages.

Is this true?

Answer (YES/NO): NO